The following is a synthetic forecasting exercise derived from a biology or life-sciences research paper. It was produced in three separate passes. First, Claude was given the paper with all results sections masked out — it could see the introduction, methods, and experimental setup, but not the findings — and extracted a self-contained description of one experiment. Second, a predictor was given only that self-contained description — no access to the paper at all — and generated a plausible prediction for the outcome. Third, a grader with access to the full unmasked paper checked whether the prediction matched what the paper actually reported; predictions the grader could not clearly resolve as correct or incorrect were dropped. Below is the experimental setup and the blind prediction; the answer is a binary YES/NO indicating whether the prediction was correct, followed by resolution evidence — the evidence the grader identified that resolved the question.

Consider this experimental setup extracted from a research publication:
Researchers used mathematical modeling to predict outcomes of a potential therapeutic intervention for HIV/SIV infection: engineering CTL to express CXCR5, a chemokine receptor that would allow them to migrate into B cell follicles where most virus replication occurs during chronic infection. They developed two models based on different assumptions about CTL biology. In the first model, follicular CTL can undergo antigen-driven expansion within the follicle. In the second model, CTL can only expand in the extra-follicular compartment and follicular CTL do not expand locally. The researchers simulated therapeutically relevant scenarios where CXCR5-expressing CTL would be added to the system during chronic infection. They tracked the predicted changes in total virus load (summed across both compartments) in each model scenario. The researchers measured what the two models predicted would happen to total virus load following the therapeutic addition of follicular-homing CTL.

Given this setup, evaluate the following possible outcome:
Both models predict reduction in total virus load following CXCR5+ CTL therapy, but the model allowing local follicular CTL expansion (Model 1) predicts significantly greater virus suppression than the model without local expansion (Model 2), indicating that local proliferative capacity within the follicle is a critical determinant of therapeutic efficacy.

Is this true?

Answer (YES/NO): NO